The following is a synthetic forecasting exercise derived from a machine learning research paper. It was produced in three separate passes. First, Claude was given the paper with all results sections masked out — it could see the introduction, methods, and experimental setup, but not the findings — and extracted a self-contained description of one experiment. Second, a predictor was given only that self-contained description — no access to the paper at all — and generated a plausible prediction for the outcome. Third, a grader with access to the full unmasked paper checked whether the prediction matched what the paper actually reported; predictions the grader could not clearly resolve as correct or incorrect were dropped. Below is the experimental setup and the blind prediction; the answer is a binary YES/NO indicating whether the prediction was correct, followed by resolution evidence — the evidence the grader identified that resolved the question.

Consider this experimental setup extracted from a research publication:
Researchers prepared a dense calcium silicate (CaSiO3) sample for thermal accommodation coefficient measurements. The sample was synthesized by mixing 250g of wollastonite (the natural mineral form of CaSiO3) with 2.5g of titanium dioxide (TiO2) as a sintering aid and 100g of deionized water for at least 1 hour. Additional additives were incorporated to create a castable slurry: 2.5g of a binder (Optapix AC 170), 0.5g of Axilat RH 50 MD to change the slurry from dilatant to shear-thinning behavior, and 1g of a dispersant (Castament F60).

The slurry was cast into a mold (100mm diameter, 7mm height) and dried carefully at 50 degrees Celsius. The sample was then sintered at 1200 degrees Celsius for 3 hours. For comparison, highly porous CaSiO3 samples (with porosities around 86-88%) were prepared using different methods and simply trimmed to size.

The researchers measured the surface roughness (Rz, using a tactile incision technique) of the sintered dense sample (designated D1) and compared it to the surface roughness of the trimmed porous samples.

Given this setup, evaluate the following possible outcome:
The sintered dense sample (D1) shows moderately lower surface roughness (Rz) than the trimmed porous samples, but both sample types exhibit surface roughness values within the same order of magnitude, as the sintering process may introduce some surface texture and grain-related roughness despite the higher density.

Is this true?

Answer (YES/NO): NO